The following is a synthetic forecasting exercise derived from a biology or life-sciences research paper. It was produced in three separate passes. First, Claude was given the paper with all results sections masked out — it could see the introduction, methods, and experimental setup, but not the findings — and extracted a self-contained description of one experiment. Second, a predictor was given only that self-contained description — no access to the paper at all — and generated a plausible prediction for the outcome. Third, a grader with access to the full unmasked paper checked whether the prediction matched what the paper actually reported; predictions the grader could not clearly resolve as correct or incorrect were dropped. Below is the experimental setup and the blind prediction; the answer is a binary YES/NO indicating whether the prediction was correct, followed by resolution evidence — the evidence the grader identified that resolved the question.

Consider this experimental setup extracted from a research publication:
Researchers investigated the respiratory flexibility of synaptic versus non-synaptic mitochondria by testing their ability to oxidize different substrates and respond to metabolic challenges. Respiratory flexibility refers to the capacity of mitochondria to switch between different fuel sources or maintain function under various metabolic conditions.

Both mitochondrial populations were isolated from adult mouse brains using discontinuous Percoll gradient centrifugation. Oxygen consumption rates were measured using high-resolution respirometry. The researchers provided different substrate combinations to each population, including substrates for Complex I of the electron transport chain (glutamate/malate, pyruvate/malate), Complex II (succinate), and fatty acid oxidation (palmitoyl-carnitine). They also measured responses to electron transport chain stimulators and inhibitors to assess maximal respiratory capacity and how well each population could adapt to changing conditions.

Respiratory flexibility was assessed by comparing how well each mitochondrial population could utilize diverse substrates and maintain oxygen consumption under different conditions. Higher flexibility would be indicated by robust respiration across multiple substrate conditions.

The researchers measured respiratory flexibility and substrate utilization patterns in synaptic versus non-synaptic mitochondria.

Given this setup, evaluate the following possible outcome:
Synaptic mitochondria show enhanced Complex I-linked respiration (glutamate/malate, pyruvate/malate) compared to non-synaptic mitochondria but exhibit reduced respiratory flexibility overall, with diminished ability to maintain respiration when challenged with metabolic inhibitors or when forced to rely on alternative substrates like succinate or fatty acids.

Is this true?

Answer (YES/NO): NO